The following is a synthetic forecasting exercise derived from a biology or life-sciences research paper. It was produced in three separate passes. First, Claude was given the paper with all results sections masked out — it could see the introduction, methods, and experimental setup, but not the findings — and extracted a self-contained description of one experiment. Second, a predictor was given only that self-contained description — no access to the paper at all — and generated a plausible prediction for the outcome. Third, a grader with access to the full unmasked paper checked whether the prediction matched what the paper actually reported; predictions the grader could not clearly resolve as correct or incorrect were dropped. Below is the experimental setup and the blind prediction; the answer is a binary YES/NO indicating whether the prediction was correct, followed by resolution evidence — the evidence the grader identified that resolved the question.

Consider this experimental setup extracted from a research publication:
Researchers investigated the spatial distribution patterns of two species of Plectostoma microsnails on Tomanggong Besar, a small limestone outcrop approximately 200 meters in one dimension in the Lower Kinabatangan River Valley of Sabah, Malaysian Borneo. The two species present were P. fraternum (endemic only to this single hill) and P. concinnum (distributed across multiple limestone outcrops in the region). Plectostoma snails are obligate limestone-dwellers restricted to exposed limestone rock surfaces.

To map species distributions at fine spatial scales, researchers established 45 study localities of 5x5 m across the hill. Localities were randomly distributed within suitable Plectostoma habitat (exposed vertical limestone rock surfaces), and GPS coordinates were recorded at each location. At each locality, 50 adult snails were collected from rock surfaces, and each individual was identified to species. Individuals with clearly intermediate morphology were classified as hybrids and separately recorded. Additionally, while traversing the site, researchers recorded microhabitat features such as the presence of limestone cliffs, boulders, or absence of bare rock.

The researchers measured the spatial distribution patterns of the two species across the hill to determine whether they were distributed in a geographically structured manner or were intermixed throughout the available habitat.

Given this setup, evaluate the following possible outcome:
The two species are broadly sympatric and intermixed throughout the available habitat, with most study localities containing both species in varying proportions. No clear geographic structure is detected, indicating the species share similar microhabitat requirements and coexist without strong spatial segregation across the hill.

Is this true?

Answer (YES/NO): NO